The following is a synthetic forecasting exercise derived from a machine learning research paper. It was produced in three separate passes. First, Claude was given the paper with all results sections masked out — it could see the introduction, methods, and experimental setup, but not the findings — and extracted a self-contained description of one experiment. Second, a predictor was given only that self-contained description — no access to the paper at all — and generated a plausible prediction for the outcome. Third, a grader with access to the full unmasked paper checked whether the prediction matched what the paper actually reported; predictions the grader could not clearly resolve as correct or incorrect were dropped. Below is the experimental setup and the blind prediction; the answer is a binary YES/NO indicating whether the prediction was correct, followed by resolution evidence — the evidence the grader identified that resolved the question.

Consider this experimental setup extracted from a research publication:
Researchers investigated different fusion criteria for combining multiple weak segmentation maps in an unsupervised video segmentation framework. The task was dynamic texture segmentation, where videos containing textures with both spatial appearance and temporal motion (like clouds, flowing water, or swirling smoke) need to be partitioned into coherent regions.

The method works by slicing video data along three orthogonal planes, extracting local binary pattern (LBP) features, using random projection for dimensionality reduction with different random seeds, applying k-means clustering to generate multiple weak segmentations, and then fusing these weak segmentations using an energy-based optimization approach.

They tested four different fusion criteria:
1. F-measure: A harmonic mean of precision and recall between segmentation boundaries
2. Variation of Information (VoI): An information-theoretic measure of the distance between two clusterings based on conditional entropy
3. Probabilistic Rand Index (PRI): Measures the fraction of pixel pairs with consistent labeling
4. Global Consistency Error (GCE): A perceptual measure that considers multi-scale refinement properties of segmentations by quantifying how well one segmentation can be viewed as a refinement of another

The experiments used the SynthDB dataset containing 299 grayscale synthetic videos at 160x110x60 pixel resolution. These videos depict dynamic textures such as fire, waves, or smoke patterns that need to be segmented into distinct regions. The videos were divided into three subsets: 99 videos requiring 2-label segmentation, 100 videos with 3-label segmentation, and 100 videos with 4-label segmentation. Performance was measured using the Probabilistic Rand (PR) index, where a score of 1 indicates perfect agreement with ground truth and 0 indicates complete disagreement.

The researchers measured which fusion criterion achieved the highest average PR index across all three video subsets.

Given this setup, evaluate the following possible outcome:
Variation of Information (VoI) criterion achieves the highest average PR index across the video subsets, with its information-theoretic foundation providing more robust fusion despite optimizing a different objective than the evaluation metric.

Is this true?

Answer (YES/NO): NO